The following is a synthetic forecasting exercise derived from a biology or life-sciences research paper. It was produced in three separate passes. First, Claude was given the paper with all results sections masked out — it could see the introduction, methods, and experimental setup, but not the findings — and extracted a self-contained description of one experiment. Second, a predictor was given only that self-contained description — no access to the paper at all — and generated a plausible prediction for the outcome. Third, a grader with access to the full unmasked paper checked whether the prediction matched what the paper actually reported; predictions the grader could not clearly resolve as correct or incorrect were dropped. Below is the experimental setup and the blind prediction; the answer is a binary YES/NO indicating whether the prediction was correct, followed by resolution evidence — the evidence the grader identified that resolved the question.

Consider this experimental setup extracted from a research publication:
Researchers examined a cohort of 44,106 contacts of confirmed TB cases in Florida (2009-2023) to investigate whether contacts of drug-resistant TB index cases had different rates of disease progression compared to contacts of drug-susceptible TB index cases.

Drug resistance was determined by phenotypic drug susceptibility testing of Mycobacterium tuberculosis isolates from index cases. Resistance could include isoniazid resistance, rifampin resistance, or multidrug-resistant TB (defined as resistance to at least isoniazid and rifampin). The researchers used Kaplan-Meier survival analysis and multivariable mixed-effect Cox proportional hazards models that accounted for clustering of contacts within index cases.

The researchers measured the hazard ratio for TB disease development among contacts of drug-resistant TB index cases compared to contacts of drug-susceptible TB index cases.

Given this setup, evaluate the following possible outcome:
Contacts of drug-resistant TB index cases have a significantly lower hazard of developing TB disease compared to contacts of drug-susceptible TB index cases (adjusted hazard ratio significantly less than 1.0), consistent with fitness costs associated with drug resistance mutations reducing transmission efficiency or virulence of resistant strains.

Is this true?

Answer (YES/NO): NO